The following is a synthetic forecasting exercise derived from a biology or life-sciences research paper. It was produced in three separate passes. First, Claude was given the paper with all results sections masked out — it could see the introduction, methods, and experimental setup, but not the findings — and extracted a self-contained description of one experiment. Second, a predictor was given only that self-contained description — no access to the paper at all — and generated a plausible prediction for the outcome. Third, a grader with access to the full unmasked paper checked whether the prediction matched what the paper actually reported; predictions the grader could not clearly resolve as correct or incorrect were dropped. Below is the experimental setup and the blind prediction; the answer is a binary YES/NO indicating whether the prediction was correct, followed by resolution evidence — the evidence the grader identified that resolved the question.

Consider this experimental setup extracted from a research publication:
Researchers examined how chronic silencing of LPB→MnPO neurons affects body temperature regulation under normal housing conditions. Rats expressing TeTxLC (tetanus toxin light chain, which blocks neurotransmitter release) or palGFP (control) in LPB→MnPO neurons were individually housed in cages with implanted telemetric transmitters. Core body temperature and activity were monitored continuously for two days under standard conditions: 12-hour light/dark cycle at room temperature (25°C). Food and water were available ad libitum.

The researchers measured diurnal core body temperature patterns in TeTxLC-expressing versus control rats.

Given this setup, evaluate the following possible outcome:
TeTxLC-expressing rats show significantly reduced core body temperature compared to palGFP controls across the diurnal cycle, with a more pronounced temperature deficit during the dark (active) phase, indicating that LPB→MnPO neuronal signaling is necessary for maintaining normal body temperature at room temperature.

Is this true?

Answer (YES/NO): NO